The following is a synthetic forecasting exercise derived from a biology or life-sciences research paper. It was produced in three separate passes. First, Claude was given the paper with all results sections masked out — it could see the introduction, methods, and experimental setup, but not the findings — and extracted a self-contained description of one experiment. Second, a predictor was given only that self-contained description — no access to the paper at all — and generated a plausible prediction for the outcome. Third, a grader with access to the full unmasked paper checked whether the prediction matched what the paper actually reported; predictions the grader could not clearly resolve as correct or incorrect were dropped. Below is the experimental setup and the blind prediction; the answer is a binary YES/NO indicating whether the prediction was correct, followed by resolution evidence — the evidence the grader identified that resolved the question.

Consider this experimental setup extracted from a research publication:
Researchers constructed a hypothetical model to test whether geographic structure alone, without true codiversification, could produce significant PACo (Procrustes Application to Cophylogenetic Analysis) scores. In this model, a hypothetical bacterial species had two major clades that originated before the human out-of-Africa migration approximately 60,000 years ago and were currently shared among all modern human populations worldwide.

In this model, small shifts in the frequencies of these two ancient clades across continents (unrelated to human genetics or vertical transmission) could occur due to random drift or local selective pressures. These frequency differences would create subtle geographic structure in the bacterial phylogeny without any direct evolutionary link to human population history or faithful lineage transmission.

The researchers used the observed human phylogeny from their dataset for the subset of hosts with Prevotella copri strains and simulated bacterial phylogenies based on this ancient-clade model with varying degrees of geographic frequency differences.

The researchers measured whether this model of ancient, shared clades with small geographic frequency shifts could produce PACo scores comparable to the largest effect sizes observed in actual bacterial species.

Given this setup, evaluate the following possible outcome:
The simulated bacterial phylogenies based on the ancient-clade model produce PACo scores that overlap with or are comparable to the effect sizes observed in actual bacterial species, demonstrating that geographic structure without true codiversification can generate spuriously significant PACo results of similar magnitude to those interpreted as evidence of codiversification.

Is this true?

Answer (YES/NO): YES